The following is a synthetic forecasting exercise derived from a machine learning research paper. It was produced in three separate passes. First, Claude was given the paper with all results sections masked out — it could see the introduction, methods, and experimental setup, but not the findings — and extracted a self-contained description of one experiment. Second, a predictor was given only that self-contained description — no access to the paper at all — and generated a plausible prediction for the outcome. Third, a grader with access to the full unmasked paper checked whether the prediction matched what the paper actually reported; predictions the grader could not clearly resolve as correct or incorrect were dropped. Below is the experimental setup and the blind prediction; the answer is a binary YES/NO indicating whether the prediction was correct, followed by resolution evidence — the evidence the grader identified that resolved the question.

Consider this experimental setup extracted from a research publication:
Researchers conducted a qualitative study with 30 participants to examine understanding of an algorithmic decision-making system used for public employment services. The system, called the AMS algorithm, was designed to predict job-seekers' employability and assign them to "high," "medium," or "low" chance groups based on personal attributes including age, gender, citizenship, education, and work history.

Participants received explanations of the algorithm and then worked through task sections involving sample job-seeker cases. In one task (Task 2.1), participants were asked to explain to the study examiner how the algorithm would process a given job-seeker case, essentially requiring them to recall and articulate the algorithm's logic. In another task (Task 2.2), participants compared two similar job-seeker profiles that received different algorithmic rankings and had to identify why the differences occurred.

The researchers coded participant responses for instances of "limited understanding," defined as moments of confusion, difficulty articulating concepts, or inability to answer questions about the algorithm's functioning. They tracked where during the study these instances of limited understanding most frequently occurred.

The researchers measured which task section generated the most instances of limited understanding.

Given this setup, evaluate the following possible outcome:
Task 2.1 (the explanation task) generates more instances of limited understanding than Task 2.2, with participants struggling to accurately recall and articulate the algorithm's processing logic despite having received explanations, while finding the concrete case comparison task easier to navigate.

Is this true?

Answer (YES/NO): YES